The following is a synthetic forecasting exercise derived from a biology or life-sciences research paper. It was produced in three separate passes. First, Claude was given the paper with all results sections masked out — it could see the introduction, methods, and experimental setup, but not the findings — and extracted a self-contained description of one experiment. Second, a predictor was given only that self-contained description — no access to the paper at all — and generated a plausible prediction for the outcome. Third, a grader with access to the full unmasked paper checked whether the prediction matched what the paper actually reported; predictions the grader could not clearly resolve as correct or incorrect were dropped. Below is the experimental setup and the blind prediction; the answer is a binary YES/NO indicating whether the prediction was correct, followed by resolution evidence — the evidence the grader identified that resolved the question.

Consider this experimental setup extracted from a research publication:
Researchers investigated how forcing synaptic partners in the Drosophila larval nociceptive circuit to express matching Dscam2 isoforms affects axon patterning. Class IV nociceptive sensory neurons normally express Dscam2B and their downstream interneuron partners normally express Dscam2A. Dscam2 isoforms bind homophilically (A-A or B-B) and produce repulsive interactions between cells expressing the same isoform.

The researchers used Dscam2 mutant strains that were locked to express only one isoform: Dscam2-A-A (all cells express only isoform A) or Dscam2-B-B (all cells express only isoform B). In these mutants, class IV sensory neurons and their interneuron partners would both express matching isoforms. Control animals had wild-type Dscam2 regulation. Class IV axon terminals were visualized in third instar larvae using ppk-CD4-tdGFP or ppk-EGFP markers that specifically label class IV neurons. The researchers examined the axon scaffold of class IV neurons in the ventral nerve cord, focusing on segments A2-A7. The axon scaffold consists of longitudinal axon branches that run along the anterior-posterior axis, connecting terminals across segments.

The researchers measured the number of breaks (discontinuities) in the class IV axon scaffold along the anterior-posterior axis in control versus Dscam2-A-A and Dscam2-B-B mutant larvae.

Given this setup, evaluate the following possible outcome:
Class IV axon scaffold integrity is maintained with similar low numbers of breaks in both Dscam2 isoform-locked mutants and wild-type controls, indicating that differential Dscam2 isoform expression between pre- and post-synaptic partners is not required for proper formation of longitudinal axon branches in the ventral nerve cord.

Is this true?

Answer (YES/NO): NO